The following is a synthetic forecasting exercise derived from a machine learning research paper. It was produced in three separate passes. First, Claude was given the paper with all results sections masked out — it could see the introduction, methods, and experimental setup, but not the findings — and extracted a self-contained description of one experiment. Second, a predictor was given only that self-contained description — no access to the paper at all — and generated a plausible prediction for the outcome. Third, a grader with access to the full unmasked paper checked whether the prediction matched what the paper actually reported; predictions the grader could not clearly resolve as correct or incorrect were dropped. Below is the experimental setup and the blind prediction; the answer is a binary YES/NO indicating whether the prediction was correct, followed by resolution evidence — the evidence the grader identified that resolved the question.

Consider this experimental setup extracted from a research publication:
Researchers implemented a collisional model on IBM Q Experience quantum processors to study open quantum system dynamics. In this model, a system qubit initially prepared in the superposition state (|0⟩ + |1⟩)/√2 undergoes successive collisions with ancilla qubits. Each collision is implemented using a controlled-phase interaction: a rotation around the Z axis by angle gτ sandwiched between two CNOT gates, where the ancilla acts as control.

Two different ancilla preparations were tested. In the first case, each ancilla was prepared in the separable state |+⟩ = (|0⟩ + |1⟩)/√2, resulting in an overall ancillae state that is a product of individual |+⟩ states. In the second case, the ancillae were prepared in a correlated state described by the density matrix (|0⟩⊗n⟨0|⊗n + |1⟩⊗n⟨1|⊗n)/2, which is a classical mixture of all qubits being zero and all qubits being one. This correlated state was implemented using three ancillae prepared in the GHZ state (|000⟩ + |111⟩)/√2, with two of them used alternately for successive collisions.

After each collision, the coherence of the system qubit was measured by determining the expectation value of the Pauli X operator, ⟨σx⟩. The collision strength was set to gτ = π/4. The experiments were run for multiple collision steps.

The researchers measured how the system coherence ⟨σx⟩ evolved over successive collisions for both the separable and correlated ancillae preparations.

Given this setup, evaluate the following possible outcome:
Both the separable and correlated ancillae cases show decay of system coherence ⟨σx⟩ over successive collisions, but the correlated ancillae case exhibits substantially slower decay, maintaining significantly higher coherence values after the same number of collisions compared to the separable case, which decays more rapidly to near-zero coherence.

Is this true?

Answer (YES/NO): NO